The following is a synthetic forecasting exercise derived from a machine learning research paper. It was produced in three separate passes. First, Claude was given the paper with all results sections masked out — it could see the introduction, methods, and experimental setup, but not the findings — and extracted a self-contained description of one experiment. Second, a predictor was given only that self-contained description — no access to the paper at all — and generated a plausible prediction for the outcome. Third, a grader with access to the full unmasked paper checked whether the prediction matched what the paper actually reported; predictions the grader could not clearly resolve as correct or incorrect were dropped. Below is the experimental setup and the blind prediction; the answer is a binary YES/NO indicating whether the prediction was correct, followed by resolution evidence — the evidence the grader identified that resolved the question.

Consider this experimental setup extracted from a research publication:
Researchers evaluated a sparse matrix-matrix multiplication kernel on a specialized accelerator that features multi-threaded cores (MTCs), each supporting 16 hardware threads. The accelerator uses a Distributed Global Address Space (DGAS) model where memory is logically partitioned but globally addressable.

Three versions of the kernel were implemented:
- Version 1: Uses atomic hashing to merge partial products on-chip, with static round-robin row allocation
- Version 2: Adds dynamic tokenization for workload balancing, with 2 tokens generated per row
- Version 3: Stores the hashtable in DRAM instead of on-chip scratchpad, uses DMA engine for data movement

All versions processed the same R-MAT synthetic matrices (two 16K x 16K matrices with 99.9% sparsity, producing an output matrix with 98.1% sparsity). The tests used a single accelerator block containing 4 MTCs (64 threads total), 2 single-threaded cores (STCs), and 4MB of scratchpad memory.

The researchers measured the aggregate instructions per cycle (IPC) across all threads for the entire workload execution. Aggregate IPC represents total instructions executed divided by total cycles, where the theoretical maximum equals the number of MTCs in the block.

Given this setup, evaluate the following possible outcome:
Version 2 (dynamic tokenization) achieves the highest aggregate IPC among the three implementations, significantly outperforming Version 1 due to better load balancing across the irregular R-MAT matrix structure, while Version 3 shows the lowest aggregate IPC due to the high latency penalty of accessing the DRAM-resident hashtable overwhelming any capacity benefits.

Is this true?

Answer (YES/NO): NO